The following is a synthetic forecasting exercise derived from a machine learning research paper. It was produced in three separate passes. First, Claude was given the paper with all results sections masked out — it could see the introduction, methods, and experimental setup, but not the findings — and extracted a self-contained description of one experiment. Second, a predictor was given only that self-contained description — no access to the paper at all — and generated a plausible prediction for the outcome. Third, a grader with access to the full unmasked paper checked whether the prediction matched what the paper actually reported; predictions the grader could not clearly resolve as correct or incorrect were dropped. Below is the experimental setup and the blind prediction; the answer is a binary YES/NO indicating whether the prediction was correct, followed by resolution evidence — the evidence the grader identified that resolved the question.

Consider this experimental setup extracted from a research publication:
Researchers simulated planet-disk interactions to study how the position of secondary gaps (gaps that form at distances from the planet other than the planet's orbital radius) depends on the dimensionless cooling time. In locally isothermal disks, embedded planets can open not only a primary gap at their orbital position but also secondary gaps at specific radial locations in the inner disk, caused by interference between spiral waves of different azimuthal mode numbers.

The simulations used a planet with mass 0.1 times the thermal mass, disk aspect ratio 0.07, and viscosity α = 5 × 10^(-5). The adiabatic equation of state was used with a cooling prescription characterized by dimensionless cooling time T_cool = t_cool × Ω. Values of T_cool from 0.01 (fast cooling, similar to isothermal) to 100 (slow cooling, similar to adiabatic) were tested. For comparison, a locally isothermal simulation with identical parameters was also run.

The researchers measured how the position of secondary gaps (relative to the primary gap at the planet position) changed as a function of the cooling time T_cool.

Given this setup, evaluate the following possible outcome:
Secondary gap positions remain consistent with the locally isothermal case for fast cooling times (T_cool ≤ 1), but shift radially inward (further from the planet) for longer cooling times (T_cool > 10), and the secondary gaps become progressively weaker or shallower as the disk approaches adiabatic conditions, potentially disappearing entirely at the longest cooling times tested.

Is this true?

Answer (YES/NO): NO